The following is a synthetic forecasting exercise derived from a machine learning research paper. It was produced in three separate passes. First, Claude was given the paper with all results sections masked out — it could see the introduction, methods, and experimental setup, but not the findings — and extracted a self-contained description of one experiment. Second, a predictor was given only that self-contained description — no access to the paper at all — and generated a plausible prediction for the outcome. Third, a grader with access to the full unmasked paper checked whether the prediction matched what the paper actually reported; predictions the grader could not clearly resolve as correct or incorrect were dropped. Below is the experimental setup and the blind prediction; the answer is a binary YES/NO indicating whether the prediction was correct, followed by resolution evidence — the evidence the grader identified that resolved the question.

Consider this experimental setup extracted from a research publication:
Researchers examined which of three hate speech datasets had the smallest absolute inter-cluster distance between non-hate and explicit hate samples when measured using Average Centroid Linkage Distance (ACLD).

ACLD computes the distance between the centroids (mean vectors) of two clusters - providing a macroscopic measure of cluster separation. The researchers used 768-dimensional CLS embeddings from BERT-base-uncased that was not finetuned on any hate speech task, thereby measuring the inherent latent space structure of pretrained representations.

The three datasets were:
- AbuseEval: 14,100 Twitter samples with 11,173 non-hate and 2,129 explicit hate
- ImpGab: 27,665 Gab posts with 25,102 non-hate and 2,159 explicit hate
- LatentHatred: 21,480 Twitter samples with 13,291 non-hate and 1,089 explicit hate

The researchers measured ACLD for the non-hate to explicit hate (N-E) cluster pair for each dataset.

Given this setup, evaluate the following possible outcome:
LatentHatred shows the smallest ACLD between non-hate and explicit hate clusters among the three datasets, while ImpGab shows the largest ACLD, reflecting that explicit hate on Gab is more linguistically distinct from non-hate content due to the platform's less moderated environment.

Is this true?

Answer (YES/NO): YES